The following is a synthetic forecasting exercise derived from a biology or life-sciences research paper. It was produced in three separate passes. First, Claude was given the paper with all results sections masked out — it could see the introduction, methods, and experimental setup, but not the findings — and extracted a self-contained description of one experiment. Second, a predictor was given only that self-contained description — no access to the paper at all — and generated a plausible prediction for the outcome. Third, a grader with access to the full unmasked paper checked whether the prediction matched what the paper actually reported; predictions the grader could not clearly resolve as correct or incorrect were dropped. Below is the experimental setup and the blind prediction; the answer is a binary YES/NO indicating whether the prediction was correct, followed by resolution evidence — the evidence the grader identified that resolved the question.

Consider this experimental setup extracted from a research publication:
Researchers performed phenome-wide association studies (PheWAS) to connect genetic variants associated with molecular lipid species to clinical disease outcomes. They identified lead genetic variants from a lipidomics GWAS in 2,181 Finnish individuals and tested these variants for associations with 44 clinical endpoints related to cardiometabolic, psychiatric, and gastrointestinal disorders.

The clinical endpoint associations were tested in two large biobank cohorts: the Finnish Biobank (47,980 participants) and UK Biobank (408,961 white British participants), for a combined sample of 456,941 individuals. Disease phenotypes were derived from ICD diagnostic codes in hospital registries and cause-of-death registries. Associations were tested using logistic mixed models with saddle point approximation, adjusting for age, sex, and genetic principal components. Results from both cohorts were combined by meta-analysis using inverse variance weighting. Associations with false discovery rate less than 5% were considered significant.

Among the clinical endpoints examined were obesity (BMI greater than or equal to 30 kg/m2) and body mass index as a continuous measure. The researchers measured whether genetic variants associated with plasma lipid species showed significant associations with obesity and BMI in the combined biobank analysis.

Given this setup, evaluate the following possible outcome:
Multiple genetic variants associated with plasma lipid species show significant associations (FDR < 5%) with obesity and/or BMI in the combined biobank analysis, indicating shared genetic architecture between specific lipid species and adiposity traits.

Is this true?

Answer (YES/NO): NO